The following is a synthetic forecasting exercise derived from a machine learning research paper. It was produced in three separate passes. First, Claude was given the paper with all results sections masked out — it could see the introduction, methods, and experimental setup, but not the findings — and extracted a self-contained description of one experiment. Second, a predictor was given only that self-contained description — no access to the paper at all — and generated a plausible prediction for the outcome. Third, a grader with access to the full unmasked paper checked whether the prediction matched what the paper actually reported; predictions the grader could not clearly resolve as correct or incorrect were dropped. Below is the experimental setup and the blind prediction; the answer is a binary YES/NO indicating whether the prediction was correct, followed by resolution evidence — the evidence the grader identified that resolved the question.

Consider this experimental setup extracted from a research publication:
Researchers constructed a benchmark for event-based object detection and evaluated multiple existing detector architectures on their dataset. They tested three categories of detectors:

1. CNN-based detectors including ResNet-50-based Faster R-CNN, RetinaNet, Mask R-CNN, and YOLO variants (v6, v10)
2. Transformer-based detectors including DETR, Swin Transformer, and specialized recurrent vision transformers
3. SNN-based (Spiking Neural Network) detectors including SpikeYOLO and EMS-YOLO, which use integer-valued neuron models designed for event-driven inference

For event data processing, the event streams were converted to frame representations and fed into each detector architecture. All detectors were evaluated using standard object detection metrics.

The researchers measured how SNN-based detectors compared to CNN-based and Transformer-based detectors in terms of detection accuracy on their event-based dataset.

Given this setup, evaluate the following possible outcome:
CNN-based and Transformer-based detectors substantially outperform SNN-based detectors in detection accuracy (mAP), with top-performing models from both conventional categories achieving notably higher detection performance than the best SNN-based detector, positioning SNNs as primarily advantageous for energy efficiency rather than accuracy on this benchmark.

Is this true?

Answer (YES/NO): YES